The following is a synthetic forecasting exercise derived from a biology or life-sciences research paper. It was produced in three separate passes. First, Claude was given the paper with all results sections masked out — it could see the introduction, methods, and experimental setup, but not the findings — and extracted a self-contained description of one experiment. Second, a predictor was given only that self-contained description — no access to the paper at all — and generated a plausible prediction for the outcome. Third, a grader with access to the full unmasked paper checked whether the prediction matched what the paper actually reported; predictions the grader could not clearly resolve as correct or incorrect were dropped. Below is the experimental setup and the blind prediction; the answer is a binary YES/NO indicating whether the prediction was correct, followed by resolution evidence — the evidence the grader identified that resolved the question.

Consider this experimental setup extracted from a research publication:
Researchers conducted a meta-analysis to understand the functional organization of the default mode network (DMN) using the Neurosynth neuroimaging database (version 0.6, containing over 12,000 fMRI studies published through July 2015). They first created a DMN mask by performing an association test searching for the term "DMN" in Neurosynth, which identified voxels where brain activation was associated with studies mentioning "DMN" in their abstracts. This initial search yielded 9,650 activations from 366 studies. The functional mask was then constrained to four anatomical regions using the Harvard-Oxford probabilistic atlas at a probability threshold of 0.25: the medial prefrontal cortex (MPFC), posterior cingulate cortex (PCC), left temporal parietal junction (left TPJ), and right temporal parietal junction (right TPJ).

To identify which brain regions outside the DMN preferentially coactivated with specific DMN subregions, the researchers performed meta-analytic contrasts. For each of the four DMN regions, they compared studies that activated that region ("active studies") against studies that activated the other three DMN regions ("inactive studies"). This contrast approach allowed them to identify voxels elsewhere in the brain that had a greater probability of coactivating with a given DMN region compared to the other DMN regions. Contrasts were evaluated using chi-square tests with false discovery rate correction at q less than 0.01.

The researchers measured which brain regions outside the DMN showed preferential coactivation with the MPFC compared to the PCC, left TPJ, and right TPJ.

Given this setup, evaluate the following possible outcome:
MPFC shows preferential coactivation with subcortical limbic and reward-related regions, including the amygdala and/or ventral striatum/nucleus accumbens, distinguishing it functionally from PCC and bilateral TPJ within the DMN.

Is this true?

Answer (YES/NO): YES